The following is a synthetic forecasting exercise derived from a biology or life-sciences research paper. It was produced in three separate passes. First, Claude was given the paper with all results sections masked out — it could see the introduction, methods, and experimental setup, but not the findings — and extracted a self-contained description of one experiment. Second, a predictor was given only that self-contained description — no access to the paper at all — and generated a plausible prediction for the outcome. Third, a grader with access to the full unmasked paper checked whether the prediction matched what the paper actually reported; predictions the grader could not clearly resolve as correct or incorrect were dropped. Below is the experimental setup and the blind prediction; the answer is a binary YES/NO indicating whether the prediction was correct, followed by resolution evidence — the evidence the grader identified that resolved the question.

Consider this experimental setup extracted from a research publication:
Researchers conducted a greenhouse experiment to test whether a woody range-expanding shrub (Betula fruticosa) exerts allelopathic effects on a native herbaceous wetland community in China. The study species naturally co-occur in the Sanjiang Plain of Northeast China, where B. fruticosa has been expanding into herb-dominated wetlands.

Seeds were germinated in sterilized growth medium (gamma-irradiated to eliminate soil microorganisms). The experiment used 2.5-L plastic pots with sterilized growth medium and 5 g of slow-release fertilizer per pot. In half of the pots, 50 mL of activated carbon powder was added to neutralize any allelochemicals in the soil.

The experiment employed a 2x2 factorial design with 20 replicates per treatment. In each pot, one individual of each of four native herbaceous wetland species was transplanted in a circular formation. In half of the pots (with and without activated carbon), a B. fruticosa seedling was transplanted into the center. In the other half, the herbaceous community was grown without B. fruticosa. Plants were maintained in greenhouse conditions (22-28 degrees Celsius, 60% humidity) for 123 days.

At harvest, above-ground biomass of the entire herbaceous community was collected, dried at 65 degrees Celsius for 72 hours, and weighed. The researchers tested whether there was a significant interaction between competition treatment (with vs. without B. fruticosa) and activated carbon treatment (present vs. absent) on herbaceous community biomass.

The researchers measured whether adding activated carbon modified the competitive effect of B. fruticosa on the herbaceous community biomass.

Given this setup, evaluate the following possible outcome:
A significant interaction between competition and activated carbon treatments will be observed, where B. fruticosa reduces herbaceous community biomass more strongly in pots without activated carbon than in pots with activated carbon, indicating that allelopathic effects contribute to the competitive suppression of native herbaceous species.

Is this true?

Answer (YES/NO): NO